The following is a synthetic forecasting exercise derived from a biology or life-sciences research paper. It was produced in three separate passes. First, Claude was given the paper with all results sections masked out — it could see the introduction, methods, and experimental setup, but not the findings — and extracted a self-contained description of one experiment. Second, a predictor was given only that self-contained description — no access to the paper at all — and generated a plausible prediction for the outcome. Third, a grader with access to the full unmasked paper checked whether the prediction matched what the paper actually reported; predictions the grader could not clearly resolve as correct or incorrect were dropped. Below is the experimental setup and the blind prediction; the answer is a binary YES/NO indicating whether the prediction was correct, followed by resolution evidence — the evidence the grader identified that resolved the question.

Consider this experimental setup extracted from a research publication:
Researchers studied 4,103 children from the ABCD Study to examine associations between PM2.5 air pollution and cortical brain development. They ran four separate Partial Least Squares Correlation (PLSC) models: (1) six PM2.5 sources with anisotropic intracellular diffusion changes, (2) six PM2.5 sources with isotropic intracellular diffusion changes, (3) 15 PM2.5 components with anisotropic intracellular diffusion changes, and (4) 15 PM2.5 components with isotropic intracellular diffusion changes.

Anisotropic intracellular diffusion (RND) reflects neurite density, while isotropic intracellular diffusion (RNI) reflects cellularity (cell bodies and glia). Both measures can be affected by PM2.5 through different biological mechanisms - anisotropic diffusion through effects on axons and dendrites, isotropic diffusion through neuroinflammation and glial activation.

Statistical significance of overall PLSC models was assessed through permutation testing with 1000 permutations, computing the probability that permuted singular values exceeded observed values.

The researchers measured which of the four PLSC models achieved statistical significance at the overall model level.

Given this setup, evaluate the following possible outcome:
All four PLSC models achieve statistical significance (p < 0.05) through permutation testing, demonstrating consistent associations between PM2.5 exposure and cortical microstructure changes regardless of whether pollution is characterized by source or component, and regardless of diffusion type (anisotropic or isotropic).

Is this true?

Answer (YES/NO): NO